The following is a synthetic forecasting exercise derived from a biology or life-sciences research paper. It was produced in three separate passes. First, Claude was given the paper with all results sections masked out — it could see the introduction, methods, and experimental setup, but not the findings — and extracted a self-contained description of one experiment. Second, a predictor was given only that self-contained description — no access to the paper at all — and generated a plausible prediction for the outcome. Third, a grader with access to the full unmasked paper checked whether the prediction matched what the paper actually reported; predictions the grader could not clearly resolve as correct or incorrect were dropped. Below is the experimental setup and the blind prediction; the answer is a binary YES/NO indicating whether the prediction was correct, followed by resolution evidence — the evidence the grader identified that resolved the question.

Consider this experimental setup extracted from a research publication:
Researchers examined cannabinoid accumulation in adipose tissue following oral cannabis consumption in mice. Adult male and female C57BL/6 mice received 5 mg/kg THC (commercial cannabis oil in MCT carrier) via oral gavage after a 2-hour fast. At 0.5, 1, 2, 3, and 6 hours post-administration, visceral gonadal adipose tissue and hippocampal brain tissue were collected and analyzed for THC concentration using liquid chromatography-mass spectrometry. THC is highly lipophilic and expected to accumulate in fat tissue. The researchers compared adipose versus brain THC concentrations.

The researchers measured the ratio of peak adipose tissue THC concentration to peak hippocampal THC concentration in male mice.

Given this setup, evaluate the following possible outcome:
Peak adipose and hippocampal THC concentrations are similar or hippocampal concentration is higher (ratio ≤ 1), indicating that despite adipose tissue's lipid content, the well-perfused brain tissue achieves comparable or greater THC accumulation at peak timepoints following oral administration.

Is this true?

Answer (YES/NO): NO